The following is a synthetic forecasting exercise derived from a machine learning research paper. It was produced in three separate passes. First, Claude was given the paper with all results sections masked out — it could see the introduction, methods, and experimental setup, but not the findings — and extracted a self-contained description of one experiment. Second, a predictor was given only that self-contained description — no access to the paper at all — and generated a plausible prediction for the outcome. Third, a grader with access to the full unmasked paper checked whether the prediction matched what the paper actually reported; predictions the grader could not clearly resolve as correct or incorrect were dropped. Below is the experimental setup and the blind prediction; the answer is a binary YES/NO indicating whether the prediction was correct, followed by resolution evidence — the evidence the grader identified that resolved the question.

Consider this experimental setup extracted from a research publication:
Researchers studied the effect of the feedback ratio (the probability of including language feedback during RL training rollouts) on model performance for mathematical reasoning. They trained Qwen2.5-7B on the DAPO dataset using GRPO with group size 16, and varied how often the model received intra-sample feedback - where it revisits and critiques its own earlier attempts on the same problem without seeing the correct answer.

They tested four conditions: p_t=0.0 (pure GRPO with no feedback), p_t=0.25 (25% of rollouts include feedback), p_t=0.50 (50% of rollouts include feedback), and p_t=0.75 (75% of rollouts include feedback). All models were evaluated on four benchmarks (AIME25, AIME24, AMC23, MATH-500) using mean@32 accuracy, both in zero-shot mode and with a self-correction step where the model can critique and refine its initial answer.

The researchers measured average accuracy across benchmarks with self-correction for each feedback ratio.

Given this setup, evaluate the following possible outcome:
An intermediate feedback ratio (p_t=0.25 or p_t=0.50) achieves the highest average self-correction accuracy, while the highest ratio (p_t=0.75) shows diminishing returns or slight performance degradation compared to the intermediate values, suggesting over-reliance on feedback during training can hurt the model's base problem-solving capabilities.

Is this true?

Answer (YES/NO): NO